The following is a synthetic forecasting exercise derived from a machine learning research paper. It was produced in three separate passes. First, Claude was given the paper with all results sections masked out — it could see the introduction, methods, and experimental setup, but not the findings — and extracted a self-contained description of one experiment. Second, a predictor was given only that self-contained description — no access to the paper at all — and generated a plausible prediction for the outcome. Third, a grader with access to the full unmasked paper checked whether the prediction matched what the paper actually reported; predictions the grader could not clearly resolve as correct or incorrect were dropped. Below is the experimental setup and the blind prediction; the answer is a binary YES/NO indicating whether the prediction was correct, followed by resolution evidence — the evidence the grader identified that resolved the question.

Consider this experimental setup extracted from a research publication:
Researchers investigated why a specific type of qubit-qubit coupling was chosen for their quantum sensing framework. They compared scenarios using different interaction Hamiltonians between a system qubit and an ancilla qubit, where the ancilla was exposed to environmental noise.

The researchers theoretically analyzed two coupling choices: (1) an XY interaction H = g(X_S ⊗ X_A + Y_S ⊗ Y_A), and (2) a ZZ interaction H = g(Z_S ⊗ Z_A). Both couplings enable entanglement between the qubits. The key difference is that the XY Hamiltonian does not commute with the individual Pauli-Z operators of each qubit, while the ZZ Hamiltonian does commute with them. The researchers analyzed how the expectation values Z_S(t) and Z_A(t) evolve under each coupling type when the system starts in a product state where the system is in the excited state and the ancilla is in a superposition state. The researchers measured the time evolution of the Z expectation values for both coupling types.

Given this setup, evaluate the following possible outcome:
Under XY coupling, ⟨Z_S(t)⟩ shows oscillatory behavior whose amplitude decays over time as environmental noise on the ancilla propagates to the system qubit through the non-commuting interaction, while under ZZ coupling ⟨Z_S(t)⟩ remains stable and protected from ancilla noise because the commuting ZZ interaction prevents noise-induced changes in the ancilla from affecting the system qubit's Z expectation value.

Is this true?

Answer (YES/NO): NO